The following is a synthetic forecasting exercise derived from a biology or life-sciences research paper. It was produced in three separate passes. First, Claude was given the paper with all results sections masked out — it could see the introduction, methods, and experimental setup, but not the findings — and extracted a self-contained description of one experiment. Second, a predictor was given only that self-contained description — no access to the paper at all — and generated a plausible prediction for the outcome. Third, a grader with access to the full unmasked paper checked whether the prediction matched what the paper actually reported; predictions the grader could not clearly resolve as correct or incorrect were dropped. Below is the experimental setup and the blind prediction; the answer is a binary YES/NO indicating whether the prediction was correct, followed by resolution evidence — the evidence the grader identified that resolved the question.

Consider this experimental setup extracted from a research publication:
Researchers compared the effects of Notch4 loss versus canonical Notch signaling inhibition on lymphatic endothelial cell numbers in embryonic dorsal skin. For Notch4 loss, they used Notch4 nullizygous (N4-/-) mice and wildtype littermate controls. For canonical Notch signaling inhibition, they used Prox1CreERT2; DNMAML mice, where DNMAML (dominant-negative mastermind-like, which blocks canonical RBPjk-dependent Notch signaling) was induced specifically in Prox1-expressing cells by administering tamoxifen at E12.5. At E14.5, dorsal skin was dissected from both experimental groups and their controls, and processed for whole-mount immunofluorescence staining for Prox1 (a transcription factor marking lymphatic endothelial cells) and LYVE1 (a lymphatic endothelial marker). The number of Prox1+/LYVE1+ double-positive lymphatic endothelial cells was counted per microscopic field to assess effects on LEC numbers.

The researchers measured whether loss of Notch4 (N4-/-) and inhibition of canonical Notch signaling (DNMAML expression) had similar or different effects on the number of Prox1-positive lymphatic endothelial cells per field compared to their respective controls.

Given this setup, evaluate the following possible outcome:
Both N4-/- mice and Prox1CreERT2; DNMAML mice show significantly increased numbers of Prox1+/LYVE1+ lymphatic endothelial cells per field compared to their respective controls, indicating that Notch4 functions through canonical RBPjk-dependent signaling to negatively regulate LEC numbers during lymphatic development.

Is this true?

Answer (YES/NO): NO